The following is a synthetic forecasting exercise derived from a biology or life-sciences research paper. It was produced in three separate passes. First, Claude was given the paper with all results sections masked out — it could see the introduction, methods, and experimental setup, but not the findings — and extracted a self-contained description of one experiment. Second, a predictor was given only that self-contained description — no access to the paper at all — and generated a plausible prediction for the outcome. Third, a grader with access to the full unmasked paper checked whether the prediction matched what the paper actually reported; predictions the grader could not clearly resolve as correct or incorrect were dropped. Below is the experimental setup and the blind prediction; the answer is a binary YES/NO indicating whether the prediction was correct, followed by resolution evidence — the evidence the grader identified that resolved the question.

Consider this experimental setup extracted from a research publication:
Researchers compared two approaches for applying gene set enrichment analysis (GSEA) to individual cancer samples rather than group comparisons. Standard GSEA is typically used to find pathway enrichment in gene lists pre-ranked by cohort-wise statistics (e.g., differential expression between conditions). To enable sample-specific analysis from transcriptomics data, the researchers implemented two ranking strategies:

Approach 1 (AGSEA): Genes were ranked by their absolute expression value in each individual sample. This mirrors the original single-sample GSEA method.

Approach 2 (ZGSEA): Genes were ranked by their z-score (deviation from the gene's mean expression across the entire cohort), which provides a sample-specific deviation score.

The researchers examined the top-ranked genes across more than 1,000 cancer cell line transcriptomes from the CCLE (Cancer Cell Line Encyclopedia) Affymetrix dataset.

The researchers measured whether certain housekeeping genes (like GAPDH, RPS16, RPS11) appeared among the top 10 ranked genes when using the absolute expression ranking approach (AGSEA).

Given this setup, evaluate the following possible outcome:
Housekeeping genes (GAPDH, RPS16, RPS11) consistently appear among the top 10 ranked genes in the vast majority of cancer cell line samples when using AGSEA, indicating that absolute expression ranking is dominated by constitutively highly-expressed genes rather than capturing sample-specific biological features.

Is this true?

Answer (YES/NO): YES